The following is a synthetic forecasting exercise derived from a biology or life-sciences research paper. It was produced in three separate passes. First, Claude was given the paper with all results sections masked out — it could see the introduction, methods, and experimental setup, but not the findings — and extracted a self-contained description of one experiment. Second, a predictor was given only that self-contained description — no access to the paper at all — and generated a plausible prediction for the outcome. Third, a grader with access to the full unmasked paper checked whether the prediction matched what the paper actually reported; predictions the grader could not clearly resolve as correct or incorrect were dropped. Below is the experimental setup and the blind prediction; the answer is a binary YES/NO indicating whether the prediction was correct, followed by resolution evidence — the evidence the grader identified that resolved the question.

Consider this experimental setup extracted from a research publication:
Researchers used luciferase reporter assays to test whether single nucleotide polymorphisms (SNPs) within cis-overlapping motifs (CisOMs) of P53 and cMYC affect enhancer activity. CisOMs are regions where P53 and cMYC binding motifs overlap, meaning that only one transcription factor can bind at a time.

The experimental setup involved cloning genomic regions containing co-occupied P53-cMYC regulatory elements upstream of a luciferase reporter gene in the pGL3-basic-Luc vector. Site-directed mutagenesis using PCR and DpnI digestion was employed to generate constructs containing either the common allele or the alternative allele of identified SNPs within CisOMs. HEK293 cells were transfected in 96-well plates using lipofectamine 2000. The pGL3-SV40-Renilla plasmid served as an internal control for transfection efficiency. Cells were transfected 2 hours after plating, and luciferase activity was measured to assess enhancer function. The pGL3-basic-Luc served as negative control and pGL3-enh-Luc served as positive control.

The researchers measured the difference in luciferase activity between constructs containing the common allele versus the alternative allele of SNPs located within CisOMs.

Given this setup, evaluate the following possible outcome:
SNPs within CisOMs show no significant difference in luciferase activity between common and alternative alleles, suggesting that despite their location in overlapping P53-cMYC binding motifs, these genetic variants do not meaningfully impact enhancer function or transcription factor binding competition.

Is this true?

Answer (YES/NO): NO